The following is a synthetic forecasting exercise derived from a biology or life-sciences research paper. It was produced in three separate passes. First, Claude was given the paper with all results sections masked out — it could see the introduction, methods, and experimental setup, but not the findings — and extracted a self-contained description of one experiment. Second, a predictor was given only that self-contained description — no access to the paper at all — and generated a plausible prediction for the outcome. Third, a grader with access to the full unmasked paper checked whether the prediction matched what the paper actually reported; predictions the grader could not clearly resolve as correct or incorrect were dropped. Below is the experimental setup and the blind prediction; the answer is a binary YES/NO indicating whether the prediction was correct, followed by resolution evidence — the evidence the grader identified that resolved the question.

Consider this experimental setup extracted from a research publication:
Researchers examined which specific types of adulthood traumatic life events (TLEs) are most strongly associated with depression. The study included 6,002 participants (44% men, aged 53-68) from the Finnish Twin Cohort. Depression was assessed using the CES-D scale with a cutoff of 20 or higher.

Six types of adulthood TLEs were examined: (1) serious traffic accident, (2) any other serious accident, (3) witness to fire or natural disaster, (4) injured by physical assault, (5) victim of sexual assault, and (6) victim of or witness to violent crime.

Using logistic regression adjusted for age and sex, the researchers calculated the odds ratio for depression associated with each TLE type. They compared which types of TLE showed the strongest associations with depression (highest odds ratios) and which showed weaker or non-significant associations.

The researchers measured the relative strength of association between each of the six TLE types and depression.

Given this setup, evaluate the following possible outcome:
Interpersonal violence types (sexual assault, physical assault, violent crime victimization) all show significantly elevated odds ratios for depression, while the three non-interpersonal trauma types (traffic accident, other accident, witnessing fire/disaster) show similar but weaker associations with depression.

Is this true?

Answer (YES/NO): NO